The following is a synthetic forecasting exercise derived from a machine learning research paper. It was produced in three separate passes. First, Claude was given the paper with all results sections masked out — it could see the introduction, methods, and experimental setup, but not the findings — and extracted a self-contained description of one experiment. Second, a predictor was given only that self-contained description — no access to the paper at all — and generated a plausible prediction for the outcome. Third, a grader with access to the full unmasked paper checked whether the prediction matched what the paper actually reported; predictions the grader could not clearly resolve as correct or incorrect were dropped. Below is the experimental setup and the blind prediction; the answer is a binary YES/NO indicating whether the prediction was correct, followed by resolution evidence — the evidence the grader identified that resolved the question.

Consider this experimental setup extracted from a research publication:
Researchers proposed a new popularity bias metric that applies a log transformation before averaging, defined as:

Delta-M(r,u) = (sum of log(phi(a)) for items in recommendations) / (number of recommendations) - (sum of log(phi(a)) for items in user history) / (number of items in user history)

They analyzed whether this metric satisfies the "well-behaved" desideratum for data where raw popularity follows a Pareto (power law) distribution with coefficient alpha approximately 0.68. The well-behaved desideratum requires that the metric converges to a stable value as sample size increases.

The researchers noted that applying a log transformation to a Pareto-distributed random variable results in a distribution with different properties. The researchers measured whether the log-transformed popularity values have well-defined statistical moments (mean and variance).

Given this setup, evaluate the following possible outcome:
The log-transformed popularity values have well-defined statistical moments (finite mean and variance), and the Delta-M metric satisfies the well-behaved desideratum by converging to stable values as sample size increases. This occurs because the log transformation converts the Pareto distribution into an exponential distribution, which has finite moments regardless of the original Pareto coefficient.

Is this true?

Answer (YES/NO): YES